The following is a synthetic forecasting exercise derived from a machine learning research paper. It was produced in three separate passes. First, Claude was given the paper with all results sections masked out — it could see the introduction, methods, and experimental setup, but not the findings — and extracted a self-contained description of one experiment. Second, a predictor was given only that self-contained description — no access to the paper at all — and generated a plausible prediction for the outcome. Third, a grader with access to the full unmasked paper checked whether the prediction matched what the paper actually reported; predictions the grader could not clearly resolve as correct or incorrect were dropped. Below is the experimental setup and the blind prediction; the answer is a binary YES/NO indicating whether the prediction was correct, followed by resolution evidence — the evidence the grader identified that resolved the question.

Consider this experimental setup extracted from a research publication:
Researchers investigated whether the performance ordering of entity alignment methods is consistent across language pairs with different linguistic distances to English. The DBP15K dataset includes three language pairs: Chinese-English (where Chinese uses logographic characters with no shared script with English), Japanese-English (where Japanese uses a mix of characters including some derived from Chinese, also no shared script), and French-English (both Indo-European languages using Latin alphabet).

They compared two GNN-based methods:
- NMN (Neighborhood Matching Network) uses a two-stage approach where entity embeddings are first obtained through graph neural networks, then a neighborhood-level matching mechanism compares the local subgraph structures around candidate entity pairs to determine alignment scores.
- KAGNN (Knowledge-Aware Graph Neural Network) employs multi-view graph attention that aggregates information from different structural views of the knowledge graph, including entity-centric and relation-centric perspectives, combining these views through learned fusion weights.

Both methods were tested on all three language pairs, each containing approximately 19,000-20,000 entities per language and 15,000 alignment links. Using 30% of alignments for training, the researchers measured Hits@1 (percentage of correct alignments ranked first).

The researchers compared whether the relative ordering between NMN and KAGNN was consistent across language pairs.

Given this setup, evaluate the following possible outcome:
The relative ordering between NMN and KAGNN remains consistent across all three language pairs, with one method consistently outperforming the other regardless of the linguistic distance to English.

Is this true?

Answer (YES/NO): YES